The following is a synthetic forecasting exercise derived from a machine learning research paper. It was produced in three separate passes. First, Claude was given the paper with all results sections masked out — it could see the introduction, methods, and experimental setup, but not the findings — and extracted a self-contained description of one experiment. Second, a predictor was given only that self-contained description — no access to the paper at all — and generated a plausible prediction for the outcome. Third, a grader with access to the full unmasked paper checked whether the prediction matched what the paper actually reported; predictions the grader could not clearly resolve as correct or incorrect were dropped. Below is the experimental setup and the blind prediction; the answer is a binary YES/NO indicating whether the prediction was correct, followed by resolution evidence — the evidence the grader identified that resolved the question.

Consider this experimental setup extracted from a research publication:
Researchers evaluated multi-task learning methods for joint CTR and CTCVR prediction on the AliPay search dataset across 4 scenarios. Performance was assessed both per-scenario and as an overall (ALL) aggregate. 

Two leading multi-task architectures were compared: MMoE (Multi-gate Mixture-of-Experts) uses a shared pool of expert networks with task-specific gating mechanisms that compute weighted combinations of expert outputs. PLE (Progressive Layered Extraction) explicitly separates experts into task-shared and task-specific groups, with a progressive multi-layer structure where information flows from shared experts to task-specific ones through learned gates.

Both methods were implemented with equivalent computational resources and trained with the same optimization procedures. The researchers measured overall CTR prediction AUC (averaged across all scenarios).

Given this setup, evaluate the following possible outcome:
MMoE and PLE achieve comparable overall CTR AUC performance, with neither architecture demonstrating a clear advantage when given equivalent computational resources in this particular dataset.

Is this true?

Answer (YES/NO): YES